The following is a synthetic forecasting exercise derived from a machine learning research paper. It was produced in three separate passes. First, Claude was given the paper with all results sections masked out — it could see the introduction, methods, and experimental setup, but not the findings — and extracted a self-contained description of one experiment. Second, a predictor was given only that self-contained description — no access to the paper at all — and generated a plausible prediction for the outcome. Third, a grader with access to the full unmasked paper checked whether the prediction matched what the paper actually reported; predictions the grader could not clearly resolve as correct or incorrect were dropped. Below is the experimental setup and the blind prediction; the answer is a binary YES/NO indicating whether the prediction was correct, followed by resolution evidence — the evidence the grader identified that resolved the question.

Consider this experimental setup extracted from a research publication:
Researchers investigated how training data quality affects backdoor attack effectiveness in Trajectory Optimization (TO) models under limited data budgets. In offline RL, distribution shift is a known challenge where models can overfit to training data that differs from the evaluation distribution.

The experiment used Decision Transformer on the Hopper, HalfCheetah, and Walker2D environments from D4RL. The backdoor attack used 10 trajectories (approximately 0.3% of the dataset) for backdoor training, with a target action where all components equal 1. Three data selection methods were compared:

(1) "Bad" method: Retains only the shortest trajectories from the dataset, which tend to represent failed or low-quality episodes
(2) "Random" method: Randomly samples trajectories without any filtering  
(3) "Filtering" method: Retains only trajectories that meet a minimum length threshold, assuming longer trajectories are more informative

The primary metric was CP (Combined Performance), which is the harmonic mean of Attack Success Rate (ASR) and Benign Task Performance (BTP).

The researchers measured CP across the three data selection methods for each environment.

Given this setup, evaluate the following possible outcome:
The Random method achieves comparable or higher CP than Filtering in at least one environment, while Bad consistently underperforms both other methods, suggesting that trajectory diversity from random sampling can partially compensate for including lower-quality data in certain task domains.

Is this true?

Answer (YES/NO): NO